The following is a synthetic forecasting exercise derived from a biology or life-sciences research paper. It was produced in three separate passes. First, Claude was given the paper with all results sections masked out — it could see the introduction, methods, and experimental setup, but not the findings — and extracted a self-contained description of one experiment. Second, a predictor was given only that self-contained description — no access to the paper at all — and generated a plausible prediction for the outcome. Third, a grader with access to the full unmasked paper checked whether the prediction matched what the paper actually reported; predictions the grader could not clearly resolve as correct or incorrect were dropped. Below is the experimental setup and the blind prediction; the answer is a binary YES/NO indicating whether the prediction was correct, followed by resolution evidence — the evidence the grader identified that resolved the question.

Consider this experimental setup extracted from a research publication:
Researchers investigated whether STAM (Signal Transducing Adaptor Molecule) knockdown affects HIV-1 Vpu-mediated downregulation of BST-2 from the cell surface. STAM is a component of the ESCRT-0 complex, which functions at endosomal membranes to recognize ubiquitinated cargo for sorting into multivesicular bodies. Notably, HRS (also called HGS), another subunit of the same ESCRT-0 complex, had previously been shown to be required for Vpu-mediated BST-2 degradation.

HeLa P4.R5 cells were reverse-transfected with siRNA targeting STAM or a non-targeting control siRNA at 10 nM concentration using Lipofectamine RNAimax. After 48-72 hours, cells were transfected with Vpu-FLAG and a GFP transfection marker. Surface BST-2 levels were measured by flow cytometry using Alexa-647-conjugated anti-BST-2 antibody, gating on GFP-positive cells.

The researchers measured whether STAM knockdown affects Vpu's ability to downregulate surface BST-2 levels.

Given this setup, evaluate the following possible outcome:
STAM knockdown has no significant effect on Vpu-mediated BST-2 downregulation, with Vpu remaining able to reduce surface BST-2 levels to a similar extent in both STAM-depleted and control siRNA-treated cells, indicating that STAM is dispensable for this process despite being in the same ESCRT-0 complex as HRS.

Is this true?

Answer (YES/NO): YES